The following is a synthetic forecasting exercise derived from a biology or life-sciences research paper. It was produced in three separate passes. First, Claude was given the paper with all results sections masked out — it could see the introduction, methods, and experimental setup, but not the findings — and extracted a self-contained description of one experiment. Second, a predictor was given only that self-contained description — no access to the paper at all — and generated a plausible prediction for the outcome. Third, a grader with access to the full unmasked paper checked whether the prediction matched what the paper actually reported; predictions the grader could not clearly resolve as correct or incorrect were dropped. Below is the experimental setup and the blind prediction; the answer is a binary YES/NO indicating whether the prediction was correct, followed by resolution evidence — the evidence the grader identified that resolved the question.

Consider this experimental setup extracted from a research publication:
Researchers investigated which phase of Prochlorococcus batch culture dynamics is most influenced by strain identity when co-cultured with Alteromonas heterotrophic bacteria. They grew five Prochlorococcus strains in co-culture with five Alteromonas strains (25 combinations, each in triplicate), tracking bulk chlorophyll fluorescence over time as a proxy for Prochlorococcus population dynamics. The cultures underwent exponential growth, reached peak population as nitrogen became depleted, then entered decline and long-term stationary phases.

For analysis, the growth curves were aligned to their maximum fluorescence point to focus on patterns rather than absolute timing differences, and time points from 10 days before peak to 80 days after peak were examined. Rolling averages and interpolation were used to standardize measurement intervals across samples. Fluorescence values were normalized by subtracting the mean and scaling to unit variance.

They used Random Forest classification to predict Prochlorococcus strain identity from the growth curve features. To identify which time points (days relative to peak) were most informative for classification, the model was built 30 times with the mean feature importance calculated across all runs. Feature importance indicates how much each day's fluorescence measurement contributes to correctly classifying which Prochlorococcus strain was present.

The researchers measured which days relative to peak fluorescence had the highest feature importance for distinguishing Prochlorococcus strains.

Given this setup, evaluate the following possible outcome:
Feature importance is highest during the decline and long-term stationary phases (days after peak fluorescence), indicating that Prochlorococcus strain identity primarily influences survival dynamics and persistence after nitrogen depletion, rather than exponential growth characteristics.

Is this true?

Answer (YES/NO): YES